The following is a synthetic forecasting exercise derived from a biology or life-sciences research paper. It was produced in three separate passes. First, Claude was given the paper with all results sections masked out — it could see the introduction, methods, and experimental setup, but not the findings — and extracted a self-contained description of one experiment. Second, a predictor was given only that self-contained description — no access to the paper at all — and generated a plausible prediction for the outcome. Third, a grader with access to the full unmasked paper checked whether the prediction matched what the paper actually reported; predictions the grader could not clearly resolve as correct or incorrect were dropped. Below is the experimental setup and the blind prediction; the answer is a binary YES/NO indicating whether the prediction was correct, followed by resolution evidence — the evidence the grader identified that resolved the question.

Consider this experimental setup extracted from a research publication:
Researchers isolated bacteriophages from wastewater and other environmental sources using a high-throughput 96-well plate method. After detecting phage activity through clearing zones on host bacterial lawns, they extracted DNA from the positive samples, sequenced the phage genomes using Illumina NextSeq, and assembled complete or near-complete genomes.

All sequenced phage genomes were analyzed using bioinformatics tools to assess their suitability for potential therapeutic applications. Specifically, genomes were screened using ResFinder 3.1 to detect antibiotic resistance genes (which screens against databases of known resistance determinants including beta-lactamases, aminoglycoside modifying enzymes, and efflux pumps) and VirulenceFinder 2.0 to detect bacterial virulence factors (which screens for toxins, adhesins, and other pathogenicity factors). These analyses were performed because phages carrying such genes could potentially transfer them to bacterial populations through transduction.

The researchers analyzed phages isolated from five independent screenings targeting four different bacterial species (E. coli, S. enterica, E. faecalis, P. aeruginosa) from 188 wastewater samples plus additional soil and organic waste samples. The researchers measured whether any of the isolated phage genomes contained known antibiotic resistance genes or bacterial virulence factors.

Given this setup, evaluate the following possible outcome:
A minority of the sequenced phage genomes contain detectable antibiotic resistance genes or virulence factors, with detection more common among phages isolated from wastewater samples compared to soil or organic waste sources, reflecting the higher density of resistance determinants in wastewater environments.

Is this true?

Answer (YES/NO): NO